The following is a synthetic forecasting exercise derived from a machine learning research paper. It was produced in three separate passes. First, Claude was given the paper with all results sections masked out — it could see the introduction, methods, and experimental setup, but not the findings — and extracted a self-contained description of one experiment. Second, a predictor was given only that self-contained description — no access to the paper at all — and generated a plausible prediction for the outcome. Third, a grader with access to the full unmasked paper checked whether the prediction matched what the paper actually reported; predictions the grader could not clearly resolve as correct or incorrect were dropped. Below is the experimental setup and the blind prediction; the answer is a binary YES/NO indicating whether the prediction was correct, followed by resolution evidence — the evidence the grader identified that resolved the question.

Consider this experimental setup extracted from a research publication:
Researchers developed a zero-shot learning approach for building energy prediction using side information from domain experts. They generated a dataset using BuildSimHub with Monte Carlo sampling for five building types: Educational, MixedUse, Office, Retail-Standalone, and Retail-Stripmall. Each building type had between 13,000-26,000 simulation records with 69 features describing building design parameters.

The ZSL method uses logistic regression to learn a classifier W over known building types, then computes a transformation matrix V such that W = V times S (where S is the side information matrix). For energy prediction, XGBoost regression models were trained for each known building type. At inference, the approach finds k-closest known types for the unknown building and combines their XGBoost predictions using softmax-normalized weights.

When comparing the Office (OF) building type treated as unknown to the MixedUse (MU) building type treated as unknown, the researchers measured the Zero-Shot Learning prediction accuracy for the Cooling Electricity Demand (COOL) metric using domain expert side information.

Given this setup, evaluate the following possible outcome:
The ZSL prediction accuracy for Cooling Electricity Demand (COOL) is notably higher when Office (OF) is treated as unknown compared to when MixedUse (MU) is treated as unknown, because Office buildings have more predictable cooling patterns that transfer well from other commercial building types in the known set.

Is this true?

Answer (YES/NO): YES